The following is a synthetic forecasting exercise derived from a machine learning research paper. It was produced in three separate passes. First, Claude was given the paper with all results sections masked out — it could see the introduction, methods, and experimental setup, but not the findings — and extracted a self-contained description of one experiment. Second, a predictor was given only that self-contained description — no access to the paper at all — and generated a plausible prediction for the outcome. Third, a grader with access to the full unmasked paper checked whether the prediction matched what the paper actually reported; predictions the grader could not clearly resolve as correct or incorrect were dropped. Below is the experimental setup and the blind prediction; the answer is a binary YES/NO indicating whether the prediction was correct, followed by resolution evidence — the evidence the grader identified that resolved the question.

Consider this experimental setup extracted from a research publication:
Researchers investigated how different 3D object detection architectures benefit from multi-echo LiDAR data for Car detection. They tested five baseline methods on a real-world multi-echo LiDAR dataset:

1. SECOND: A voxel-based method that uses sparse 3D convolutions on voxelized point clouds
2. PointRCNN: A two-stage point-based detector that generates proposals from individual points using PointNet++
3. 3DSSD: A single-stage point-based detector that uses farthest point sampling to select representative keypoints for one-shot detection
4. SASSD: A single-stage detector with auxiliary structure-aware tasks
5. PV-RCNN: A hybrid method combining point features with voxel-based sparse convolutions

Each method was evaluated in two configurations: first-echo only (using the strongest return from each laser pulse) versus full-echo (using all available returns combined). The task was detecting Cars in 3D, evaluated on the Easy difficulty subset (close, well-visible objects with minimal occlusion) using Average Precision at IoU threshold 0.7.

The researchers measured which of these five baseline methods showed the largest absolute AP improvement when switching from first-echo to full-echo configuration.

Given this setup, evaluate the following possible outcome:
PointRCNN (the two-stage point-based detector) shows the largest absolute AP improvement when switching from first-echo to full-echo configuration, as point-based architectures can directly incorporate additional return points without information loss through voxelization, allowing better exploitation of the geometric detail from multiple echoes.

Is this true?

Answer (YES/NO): NO